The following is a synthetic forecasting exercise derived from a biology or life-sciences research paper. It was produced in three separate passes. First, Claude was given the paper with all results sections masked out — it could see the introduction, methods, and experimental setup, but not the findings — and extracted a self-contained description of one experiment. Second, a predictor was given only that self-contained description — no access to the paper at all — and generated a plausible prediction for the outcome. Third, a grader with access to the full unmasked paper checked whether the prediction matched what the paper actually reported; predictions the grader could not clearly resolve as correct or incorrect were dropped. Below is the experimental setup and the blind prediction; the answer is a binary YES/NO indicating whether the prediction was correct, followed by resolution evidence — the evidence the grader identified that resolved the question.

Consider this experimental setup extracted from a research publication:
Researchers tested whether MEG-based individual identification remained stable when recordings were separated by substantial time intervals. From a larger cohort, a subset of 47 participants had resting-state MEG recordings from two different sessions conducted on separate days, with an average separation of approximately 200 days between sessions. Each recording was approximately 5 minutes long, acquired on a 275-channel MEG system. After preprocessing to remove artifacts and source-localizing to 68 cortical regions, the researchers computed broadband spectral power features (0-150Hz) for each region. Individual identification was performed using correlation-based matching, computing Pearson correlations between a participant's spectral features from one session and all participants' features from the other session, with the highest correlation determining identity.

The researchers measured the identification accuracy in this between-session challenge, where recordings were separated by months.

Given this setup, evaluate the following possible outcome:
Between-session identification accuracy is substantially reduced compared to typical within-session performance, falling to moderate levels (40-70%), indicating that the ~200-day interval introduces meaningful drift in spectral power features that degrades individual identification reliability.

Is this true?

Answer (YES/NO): NO